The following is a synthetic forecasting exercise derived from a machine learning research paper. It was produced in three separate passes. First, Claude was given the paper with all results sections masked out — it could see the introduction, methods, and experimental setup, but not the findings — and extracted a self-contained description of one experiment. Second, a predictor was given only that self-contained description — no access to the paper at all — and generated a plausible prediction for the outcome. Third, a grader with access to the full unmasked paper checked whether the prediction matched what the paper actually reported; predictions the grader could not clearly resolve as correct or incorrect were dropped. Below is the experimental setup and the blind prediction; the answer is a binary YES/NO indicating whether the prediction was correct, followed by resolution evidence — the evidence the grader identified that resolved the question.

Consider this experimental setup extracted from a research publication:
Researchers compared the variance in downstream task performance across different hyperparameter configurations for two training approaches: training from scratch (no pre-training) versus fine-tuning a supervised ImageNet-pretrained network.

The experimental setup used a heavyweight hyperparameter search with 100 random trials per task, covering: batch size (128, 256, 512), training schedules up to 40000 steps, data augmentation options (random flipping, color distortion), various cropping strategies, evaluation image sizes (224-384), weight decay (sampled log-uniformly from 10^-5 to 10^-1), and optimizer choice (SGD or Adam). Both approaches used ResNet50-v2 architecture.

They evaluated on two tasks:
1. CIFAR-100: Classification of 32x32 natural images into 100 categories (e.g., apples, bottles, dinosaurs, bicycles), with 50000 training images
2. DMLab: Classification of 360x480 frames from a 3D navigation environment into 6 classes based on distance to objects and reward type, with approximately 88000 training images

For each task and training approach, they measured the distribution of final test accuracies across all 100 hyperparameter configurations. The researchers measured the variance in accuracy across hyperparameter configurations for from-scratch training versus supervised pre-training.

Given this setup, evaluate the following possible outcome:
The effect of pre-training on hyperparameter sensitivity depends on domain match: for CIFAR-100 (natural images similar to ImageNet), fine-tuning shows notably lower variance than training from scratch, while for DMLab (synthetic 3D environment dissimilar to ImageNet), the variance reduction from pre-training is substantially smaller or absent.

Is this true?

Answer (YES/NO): NO